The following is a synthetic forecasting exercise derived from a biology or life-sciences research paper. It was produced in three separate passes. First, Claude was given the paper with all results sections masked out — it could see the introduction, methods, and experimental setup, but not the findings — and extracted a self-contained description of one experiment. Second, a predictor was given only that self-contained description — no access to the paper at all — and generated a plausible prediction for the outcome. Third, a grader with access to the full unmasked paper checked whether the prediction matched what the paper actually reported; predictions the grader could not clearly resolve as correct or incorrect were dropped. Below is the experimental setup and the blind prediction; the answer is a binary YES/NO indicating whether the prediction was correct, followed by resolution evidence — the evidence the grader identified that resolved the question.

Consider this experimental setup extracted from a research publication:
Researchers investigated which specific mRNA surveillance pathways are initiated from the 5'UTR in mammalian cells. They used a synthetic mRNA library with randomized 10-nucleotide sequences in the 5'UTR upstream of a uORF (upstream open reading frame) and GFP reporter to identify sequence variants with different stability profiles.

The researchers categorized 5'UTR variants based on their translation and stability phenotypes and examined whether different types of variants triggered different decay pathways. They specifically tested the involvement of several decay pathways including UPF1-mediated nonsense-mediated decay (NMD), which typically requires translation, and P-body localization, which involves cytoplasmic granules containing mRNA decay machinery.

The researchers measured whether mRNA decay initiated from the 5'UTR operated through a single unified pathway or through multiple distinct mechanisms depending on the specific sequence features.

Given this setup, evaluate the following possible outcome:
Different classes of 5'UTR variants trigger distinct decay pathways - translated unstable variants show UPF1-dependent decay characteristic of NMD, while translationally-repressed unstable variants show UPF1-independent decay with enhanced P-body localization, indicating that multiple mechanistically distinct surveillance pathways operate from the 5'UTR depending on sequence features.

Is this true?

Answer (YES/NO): YES